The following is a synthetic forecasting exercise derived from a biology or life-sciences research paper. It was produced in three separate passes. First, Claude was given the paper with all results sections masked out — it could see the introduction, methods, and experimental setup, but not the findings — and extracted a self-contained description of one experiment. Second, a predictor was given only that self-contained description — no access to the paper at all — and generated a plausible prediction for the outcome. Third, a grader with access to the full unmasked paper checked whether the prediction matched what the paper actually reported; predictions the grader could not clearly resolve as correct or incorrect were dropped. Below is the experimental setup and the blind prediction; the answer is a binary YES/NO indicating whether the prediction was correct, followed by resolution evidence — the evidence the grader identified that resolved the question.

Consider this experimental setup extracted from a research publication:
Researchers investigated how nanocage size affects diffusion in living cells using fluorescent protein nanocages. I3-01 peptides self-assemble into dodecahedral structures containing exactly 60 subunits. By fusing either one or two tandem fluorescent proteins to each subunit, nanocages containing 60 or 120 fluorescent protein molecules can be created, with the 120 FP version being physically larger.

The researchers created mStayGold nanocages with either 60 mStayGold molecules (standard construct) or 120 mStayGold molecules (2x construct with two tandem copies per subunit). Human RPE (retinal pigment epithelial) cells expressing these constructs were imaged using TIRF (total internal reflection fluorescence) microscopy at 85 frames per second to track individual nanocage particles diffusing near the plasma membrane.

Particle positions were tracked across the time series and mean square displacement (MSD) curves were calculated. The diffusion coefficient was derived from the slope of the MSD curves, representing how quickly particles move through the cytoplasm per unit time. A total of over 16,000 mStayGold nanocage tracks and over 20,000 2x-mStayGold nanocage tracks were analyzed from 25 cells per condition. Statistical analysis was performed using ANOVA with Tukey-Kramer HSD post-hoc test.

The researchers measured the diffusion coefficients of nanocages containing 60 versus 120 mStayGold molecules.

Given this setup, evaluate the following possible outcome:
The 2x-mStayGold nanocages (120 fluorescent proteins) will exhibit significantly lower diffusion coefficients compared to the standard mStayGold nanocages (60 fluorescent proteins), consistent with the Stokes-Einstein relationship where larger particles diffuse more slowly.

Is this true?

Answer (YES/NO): YES